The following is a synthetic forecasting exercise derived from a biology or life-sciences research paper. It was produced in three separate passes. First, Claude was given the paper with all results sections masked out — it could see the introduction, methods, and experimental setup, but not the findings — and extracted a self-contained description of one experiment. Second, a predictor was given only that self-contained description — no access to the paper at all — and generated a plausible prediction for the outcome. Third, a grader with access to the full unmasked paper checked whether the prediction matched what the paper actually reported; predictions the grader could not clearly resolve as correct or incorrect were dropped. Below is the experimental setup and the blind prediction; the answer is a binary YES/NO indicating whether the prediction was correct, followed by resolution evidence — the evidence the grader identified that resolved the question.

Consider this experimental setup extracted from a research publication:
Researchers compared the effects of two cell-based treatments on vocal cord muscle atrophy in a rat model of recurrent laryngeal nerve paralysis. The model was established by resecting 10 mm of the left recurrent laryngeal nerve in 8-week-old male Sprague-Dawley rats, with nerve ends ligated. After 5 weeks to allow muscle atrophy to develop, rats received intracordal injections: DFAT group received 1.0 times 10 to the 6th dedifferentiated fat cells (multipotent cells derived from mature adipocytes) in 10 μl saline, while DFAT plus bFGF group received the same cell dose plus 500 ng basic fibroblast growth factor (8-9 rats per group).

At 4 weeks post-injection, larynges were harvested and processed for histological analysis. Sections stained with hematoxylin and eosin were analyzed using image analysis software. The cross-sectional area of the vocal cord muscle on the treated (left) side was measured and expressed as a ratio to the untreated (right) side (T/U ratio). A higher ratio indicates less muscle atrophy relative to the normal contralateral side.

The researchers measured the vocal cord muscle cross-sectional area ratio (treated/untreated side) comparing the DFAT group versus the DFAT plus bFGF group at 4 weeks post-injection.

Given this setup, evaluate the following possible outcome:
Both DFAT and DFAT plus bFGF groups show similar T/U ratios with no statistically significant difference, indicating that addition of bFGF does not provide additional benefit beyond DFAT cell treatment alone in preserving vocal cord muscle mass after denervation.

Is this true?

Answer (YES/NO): NO